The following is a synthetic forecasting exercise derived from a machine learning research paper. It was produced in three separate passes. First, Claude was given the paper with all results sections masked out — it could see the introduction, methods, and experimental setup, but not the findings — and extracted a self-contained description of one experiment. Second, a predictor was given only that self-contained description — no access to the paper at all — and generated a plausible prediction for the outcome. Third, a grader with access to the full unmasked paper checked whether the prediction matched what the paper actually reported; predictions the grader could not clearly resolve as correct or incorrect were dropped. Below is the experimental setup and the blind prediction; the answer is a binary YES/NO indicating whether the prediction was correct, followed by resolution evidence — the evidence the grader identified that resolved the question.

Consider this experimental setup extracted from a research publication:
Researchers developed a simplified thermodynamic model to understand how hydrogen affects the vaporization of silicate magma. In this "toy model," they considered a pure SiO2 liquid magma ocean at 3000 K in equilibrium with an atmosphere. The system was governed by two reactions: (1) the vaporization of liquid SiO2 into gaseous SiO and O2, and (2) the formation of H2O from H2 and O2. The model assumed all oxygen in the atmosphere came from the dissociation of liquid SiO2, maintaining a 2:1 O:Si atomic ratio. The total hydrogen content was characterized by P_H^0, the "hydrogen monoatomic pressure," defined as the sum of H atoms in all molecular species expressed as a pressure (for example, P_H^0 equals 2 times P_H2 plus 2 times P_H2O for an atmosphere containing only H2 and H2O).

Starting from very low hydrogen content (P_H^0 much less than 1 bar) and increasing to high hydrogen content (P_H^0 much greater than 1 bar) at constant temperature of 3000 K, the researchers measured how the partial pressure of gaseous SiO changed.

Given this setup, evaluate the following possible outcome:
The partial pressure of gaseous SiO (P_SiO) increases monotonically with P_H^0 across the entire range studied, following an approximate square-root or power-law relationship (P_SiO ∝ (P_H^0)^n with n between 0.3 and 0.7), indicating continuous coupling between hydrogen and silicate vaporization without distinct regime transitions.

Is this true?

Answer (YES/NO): NO